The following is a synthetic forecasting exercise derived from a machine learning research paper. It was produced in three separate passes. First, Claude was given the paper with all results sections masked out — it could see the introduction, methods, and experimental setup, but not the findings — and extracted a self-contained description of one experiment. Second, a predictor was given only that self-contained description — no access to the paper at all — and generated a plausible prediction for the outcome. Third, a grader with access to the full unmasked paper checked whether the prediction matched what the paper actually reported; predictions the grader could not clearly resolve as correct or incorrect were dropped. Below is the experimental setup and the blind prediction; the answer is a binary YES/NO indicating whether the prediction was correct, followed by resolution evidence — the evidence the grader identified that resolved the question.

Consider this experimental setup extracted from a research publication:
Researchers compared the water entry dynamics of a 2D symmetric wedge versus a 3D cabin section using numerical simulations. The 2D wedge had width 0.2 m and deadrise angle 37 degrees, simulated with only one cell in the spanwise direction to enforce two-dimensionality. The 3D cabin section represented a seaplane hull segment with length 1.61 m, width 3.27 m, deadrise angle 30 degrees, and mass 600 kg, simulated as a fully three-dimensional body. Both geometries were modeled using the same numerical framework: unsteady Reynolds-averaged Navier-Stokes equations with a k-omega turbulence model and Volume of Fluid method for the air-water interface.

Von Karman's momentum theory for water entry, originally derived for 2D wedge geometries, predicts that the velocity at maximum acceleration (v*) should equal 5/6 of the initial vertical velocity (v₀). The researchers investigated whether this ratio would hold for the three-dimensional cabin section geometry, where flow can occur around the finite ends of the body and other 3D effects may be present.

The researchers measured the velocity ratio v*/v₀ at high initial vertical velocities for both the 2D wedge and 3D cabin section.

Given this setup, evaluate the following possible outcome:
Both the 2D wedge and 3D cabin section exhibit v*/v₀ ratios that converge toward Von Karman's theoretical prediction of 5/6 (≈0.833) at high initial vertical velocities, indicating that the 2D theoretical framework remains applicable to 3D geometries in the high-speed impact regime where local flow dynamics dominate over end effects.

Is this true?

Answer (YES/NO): YES